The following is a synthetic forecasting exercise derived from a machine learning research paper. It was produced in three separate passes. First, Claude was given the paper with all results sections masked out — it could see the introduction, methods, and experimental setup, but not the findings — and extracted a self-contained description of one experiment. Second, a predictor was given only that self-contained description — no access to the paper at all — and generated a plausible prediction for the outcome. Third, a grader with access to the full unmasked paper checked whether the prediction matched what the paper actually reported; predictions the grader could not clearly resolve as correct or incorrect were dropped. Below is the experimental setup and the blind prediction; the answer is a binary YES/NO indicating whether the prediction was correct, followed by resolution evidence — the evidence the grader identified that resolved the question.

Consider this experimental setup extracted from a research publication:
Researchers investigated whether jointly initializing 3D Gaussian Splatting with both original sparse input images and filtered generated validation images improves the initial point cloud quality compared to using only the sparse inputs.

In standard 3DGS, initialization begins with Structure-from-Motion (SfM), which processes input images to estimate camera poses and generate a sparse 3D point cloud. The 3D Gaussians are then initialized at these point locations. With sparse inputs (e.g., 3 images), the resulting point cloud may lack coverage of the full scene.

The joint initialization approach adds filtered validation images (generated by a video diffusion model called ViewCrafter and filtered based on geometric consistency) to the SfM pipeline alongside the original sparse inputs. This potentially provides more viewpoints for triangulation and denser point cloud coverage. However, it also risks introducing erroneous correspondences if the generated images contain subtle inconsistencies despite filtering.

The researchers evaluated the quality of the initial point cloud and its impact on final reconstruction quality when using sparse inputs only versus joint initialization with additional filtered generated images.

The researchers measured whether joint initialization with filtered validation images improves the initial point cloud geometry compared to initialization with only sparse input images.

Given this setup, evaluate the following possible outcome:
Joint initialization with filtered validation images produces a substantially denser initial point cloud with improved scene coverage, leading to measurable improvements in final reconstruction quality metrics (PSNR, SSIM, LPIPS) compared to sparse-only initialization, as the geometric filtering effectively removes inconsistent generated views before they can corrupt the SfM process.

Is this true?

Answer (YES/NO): NO